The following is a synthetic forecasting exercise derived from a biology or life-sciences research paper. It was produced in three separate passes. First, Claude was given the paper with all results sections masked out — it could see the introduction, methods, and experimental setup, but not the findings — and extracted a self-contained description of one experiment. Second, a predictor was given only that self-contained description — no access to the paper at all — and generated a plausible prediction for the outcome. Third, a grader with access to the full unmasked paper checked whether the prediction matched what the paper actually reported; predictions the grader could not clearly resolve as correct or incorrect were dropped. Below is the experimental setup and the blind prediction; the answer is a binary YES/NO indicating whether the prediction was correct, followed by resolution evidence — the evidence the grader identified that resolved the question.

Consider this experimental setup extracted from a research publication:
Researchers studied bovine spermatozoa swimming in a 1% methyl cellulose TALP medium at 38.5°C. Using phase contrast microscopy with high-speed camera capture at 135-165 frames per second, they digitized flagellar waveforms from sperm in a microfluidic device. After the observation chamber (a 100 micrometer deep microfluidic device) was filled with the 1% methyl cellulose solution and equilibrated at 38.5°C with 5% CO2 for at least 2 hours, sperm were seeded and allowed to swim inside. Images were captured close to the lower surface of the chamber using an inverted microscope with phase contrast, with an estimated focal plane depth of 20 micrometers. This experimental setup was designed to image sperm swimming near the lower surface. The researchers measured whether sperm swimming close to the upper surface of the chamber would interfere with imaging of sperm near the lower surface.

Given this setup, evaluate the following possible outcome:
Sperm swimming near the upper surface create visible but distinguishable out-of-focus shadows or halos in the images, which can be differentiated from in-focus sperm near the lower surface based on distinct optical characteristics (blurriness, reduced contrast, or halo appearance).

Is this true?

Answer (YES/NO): YES